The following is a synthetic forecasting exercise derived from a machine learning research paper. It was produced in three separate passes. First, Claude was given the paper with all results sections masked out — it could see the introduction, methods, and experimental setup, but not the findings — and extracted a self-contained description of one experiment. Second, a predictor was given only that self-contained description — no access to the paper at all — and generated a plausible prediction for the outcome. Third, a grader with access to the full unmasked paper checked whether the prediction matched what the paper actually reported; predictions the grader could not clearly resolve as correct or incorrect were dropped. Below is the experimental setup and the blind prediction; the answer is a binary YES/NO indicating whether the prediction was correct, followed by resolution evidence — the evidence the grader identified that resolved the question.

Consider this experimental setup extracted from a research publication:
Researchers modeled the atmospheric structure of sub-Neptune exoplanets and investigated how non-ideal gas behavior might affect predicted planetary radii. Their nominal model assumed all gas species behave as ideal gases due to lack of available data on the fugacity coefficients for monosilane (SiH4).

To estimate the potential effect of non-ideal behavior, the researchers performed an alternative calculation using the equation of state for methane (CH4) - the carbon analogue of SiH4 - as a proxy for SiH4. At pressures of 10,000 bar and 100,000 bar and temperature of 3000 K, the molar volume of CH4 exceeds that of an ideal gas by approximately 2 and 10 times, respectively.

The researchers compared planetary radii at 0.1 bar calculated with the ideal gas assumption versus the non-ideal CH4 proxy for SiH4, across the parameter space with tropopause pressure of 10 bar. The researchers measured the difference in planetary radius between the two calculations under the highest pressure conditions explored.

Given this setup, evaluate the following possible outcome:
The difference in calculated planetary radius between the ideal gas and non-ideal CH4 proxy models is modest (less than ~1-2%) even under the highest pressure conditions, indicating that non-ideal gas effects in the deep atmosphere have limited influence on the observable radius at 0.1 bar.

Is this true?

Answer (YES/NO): NO